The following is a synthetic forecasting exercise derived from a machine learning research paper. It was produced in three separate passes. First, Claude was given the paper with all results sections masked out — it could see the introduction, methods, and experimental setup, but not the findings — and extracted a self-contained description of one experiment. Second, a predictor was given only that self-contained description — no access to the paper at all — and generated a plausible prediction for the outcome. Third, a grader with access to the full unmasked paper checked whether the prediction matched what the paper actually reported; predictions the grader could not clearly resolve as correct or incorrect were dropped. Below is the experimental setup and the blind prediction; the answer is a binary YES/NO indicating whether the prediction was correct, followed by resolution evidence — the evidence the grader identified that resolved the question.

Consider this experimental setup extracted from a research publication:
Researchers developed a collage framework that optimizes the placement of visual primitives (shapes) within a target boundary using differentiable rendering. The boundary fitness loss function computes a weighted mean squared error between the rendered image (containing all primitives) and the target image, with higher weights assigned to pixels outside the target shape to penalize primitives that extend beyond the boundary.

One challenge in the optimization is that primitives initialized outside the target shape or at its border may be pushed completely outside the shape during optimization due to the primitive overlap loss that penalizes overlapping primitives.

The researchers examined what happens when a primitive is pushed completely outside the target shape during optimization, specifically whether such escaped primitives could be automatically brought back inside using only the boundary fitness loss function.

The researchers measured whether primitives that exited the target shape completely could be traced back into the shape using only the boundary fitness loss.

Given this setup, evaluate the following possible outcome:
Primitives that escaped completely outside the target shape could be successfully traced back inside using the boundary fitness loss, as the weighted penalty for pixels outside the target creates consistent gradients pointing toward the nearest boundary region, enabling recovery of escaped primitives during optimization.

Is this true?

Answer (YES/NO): NO